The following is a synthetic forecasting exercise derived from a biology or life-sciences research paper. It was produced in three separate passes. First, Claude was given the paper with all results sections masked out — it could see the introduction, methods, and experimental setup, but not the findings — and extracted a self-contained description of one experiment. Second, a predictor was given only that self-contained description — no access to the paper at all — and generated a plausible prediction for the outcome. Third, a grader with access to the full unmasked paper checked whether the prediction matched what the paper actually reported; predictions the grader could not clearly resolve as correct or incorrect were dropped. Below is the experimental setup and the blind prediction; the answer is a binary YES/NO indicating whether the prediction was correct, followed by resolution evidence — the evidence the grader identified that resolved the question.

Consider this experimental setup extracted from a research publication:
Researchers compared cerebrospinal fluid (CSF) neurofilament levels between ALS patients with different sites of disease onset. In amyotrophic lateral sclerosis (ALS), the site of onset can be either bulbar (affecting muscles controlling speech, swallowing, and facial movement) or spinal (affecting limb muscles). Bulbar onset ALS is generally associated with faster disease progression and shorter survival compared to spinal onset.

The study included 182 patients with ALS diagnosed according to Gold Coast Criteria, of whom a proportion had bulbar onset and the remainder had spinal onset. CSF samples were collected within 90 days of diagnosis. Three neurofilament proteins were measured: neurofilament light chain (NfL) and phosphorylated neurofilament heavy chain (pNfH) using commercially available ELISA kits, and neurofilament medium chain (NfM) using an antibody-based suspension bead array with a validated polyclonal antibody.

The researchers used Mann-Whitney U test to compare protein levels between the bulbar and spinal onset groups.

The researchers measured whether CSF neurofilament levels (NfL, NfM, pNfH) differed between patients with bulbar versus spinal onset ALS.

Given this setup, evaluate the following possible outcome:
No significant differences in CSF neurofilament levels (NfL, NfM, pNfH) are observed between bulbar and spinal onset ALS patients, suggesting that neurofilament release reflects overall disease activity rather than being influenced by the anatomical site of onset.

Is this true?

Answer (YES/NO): YES